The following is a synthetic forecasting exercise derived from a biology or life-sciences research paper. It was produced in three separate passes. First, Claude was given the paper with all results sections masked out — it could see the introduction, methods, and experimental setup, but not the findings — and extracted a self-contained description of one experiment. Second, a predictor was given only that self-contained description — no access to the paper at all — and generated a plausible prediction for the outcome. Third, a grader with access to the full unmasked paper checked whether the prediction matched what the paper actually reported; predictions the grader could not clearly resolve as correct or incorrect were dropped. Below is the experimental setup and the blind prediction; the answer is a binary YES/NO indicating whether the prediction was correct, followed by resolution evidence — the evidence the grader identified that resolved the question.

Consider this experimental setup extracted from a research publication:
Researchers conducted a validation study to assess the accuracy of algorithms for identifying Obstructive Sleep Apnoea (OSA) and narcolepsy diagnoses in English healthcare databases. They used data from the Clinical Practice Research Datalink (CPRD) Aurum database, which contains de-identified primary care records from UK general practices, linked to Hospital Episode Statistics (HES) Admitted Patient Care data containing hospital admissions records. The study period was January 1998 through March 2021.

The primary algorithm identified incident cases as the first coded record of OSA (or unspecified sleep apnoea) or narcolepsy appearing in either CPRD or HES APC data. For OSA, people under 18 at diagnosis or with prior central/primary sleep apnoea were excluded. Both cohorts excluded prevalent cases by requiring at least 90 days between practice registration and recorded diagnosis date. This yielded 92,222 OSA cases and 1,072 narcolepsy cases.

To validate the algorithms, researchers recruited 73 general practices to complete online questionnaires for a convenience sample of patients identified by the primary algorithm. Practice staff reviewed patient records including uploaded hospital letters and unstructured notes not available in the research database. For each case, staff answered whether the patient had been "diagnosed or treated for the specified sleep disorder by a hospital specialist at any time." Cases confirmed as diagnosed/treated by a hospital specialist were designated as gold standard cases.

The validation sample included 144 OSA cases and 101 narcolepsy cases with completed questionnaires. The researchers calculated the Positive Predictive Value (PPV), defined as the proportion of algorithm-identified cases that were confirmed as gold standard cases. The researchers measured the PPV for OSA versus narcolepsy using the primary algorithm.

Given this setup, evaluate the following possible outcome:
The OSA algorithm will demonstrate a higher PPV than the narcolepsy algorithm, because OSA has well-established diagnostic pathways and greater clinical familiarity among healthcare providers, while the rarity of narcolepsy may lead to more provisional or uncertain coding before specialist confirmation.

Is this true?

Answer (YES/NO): YES